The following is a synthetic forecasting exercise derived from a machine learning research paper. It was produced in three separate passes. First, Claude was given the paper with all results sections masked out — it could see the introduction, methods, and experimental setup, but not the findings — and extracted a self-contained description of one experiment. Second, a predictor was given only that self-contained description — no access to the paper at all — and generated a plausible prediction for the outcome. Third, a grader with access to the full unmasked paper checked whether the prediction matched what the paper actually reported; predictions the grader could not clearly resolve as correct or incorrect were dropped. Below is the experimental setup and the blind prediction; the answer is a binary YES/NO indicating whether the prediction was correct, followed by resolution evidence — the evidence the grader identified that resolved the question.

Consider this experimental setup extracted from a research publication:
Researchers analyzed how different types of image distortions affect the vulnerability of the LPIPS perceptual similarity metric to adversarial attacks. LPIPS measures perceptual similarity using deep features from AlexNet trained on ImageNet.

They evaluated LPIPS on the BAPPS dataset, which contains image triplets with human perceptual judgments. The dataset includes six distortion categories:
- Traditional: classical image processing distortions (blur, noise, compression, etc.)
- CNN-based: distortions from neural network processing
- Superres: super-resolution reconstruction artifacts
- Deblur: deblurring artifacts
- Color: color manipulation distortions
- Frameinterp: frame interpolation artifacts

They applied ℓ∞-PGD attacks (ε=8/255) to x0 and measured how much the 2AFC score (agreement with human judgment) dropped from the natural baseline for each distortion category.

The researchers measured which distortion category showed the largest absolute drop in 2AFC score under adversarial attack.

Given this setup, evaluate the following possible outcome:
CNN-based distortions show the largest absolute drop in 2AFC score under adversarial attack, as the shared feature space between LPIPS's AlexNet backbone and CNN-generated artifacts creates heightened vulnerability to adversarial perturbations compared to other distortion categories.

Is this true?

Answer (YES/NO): YES